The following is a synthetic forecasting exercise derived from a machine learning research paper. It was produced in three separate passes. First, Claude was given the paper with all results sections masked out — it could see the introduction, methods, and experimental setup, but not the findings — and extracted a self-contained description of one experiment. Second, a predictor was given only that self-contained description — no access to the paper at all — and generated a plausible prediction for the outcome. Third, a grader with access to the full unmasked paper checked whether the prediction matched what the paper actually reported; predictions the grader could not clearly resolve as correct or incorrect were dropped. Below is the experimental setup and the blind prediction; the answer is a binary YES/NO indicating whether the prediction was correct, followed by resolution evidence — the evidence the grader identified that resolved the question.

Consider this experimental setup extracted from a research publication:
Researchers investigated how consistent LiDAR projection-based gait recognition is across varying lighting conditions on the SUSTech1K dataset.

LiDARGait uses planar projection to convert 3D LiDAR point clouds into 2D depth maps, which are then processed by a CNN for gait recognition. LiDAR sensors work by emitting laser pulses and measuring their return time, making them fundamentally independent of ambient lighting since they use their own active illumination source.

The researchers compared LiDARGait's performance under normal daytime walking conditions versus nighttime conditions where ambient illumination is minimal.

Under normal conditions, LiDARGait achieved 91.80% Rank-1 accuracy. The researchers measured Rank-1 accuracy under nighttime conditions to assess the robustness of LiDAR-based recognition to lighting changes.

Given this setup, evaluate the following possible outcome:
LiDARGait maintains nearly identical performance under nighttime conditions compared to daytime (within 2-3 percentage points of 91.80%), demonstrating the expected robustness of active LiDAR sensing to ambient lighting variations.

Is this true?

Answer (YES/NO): YES